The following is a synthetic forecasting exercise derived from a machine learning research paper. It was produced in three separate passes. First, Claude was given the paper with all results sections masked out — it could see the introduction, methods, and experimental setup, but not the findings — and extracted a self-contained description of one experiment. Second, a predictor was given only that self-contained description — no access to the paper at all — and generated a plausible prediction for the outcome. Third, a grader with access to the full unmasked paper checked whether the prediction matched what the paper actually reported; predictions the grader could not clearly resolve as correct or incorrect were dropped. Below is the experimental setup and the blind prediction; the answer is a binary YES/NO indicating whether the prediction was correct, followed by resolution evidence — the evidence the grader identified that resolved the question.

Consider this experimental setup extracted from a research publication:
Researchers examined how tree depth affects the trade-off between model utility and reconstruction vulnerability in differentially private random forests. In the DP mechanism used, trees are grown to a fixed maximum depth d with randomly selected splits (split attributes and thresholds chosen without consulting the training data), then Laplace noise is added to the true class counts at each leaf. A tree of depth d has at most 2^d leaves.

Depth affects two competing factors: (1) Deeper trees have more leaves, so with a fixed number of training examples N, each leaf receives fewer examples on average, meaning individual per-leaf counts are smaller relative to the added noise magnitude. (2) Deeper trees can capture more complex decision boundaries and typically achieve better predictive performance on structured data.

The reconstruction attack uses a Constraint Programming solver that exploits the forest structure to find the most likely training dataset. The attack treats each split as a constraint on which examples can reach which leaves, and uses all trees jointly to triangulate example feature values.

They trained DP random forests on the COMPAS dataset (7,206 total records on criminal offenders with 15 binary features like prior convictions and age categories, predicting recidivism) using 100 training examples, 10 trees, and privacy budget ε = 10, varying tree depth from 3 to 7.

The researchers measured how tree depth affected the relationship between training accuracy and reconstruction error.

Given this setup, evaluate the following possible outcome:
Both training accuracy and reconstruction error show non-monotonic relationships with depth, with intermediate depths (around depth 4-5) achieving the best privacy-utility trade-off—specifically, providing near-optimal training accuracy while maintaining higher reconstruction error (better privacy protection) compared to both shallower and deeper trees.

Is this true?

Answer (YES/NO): NO